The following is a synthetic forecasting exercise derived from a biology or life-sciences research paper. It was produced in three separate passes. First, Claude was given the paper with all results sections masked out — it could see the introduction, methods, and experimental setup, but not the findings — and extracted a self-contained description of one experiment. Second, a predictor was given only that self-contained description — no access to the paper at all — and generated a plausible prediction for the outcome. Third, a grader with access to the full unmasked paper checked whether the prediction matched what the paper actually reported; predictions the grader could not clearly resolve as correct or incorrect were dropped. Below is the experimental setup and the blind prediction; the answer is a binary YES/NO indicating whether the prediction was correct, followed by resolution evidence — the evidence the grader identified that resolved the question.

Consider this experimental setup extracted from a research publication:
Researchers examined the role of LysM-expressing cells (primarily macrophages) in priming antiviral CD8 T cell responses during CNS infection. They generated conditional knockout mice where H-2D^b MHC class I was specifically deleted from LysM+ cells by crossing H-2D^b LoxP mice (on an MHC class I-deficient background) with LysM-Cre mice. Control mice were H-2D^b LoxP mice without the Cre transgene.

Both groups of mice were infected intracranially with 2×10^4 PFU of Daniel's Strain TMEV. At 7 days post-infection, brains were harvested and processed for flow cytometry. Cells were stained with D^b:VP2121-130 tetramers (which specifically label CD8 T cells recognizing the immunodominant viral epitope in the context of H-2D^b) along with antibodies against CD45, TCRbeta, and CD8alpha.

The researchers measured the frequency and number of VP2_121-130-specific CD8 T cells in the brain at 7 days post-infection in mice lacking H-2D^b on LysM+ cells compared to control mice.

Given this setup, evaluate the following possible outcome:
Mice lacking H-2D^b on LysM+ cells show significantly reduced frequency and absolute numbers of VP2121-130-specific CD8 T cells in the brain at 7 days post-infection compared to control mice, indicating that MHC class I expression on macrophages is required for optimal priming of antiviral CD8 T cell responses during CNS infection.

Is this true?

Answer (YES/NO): NO